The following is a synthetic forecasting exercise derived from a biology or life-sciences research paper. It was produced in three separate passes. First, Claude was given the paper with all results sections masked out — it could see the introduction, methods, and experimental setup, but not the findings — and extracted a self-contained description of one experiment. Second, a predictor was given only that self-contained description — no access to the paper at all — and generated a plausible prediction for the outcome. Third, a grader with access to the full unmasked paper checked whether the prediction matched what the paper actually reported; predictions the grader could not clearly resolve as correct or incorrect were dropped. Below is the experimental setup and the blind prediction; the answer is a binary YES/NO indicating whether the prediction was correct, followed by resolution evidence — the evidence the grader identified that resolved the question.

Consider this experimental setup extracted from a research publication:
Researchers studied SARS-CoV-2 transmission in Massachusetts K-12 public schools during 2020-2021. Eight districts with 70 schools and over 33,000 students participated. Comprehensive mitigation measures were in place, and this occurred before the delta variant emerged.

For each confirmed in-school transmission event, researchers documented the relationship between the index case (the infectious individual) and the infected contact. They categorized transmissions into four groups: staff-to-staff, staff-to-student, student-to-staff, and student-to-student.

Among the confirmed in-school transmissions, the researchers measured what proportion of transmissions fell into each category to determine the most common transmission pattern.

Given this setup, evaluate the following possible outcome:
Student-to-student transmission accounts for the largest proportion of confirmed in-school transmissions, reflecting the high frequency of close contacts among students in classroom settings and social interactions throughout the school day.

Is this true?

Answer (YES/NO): YES